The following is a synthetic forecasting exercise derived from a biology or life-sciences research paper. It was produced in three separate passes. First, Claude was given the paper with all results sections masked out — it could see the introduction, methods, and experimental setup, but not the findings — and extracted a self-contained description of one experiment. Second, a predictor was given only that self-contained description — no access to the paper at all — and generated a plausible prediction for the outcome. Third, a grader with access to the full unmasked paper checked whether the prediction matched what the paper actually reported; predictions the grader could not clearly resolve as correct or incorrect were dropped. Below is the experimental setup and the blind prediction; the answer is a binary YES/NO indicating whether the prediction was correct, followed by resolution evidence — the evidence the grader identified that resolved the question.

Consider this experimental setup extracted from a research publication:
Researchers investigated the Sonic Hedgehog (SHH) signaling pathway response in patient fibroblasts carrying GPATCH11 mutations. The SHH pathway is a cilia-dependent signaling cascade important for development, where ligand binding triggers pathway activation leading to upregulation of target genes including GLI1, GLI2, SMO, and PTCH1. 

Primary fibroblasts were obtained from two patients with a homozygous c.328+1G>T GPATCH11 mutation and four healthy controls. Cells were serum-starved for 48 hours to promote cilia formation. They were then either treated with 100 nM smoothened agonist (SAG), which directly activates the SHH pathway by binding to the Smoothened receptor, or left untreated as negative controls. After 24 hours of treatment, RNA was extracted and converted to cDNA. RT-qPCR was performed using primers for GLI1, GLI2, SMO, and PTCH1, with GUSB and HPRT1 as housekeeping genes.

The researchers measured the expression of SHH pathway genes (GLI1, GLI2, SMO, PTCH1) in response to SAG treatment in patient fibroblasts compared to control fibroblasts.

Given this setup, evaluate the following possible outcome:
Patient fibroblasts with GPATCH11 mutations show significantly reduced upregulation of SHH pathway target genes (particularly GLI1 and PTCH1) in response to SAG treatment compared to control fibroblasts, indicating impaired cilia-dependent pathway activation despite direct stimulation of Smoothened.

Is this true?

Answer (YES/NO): NO